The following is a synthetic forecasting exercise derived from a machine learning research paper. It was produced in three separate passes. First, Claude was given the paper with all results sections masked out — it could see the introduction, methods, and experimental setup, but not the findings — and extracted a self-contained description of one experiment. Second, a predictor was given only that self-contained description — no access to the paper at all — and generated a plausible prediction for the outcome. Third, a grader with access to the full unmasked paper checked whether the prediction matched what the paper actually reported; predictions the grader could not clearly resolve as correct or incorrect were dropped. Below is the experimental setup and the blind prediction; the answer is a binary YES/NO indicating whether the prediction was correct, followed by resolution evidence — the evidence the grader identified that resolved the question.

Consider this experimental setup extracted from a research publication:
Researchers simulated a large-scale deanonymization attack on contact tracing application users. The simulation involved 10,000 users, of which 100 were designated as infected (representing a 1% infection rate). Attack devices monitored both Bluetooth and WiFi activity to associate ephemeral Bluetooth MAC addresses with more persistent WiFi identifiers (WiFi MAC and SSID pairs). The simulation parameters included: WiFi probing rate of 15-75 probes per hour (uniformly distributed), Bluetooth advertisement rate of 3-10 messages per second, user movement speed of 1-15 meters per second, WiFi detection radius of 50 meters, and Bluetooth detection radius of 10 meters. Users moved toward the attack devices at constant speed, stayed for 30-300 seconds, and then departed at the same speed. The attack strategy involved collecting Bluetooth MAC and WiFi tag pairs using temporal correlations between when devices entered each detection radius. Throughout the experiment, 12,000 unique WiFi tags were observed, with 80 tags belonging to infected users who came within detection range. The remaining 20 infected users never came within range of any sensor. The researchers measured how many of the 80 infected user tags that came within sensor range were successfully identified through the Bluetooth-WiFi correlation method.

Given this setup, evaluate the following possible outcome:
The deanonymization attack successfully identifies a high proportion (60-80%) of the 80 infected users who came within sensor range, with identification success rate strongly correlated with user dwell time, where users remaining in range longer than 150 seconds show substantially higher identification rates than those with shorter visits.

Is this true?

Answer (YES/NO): NO